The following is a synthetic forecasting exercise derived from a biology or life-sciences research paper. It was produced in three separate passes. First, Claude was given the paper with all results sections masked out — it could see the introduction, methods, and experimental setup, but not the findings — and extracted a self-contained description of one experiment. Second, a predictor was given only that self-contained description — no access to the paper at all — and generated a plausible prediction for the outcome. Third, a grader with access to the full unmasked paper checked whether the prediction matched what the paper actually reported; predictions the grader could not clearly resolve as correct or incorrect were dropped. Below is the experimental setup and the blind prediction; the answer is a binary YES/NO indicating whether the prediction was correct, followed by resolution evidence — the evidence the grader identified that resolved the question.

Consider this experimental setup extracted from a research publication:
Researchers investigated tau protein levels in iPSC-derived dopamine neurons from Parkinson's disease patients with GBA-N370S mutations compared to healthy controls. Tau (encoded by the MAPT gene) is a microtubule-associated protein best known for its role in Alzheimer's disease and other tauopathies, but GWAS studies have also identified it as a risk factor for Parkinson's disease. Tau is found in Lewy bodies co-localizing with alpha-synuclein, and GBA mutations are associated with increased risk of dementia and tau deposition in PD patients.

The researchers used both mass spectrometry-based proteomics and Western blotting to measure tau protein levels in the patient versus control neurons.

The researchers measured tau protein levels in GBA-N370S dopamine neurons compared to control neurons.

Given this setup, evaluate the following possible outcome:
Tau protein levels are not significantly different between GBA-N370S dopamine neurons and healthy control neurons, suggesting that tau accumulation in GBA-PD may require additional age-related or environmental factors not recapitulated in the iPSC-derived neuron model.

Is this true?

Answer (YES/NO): NO